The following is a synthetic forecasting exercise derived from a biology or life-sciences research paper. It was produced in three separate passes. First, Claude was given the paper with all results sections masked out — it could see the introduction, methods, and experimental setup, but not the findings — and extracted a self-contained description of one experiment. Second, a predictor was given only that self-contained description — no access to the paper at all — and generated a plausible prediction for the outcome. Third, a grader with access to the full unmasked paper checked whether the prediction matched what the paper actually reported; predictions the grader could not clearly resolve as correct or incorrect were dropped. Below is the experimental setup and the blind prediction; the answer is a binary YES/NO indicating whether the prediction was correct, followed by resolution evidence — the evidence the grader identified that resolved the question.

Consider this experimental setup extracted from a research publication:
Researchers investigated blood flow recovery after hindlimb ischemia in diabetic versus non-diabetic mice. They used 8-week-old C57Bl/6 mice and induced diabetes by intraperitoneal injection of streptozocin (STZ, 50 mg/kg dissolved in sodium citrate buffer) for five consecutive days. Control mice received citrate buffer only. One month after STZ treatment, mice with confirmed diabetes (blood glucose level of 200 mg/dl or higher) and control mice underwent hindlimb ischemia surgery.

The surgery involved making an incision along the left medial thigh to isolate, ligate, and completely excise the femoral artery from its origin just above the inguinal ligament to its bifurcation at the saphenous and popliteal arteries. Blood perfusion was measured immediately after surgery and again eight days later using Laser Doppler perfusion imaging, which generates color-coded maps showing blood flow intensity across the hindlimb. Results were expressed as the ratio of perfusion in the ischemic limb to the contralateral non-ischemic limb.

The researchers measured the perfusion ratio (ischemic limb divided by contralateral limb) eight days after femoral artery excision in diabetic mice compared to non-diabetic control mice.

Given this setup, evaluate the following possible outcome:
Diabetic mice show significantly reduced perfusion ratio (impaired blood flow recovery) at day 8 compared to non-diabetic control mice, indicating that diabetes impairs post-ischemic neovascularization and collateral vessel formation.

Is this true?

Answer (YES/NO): YES